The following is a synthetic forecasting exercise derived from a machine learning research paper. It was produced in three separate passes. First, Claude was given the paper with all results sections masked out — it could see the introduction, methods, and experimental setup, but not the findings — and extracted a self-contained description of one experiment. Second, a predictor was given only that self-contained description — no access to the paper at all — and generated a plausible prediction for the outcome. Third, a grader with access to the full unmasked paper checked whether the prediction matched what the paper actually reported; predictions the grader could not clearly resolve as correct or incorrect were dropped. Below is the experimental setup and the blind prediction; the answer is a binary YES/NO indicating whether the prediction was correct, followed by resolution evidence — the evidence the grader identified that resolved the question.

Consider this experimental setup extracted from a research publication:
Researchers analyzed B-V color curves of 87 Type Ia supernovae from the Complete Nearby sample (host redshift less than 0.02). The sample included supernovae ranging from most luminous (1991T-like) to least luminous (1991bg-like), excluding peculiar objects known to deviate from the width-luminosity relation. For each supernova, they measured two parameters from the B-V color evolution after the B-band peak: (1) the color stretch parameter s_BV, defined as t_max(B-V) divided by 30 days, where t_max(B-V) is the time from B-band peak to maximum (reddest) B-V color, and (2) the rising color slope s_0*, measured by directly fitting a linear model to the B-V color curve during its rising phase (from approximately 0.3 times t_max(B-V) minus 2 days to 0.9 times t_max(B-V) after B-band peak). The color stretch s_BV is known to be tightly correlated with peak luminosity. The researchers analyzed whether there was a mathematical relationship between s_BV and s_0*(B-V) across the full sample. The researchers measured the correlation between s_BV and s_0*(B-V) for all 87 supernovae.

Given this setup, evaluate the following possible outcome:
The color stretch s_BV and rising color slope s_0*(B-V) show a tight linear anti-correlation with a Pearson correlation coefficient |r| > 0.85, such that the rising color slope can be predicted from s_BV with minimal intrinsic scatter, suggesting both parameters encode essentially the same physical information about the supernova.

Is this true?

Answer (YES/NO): YES